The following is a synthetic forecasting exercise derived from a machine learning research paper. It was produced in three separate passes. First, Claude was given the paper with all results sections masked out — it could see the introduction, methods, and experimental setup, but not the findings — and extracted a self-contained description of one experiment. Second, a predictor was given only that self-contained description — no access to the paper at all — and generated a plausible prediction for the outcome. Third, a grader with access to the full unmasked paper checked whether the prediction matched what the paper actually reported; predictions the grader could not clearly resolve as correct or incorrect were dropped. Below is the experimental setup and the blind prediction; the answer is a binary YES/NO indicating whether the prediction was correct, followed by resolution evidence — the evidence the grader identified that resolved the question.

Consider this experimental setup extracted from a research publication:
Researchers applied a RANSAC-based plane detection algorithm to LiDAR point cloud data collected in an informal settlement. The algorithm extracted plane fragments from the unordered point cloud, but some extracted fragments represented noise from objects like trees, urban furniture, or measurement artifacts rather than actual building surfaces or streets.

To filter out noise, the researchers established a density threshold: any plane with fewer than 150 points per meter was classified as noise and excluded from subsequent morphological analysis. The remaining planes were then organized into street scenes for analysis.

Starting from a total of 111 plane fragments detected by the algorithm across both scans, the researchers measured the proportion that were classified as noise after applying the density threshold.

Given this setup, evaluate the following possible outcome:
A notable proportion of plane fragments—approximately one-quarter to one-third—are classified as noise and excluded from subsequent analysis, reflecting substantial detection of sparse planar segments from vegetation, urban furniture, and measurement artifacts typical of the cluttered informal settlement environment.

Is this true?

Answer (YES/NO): NO